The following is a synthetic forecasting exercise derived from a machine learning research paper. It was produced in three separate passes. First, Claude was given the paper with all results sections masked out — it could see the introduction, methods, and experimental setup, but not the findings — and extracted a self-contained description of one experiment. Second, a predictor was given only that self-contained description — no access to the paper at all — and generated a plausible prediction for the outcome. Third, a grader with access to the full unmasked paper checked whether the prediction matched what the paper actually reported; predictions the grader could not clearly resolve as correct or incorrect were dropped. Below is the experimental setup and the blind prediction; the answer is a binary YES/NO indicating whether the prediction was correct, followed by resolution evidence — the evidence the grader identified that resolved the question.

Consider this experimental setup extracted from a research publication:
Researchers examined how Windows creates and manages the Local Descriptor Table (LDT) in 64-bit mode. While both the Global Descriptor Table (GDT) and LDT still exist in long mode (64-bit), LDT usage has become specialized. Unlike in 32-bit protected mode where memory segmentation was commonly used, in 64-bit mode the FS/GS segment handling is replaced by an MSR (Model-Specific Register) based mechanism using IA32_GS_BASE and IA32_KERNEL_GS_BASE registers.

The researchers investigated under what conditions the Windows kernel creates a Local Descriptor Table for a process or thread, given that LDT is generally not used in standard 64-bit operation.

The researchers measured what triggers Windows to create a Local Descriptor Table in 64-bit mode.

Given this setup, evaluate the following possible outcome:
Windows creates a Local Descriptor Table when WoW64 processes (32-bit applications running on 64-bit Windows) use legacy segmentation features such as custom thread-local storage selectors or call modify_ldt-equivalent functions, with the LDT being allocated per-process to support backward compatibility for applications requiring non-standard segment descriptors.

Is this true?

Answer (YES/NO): NO